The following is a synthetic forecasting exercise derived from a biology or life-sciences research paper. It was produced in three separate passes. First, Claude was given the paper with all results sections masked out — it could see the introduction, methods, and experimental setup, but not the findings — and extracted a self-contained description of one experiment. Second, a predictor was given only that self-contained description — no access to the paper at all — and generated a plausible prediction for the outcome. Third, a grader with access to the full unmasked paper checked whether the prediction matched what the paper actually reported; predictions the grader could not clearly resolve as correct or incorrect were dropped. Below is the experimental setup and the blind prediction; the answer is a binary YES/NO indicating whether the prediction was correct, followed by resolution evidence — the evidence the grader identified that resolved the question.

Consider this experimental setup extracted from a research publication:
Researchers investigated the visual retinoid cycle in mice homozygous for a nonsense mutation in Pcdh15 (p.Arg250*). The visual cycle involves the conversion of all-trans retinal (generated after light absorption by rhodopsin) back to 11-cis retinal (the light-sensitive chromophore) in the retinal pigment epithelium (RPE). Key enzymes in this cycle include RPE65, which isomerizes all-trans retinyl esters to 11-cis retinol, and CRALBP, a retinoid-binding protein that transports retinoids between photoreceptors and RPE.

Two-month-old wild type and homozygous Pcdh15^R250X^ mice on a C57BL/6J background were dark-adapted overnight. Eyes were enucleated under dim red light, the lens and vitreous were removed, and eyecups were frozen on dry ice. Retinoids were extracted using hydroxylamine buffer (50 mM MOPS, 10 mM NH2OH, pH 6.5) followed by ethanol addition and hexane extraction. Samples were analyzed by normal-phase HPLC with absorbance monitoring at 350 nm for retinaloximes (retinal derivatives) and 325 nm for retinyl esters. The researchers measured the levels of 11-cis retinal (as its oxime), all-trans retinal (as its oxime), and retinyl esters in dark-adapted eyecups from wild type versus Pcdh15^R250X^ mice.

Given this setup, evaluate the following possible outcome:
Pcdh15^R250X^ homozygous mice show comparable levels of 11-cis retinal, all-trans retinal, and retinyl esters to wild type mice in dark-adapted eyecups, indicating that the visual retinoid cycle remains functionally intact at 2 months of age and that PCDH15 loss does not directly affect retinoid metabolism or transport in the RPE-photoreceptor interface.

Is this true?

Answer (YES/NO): NO